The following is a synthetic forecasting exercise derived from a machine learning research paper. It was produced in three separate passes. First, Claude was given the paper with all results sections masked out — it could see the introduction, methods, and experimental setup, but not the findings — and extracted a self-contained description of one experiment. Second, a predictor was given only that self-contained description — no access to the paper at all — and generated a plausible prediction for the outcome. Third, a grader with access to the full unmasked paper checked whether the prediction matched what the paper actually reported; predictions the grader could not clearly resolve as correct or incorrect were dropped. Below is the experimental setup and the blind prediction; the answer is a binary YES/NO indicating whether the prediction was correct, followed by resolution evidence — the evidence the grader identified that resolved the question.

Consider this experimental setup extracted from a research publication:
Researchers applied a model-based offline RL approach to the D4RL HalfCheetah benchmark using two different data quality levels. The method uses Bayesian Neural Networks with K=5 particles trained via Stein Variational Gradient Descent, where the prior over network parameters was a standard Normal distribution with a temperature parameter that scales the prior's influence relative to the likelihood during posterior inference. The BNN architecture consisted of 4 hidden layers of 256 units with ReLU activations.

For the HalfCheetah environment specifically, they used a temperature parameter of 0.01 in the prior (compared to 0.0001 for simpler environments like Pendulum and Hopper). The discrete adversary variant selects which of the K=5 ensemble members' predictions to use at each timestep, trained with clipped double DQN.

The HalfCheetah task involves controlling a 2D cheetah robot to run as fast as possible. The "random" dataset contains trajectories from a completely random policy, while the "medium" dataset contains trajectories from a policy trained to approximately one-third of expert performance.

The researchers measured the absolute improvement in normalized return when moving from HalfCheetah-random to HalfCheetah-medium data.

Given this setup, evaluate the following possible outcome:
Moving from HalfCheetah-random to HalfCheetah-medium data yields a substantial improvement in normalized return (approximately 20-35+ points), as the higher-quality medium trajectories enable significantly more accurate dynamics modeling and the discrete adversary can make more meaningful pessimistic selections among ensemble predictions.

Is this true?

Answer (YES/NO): YES